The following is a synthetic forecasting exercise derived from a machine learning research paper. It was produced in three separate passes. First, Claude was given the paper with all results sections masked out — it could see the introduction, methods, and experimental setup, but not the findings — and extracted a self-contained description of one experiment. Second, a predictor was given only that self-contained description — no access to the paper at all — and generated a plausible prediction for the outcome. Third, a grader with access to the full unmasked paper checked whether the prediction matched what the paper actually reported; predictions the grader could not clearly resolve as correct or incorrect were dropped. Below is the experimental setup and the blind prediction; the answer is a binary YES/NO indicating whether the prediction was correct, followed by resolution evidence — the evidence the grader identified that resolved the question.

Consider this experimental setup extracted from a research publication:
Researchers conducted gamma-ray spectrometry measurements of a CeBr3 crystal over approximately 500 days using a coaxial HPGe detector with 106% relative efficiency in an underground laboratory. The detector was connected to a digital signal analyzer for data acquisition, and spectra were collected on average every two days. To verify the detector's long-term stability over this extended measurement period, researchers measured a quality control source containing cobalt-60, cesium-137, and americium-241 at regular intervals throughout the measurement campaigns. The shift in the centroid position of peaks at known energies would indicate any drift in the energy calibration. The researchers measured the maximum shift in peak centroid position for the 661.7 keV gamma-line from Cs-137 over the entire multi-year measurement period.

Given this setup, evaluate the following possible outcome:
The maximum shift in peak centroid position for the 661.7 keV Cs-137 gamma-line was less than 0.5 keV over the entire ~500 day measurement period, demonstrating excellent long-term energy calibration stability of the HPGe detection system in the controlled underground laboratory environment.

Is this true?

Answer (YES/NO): YES